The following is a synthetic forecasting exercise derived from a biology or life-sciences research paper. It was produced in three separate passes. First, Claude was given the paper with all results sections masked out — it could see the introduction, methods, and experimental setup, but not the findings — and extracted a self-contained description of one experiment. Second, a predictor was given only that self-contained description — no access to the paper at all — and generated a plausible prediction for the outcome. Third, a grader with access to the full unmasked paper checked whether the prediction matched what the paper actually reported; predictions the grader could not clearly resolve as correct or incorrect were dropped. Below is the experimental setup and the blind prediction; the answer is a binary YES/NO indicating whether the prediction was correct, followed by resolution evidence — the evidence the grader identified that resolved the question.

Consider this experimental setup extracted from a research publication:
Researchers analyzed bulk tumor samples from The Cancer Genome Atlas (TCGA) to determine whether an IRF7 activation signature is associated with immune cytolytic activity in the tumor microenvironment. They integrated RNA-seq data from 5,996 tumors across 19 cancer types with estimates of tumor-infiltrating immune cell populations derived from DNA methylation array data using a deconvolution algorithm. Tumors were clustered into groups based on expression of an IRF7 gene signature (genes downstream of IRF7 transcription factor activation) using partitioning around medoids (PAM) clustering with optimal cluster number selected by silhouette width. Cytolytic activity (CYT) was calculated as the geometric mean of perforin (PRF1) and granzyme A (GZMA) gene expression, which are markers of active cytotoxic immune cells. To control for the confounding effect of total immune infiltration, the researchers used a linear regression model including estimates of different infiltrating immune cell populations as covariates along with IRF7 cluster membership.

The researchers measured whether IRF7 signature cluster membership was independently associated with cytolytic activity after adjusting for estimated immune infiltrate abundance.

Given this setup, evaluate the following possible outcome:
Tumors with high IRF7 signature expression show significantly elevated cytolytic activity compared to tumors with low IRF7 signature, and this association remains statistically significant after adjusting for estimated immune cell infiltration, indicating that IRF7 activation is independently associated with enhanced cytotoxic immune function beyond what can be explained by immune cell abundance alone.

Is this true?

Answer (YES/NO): YES